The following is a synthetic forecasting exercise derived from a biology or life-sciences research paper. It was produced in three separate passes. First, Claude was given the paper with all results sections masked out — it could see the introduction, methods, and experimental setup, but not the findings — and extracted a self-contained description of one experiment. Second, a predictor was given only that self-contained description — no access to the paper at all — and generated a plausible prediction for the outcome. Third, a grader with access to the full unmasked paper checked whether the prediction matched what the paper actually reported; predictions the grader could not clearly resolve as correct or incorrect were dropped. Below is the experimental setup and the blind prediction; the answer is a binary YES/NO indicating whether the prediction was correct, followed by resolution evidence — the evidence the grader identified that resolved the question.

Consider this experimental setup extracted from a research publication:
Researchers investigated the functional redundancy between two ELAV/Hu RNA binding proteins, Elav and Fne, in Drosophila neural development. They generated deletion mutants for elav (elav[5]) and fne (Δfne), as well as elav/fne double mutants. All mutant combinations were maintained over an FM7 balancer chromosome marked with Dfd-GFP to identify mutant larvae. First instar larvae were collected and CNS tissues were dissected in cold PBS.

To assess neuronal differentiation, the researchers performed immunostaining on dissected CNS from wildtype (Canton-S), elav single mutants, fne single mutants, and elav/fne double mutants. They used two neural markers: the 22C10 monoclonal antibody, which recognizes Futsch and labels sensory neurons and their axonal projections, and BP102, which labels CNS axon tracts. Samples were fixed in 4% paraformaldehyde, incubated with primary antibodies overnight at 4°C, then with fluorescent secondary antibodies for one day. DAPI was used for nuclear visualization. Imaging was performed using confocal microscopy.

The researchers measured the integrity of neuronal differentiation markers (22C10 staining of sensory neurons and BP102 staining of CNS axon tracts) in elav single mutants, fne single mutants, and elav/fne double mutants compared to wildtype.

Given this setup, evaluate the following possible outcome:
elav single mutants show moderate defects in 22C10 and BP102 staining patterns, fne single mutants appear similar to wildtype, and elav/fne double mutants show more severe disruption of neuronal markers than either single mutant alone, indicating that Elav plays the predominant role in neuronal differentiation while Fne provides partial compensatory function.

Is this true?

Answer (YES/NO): YES